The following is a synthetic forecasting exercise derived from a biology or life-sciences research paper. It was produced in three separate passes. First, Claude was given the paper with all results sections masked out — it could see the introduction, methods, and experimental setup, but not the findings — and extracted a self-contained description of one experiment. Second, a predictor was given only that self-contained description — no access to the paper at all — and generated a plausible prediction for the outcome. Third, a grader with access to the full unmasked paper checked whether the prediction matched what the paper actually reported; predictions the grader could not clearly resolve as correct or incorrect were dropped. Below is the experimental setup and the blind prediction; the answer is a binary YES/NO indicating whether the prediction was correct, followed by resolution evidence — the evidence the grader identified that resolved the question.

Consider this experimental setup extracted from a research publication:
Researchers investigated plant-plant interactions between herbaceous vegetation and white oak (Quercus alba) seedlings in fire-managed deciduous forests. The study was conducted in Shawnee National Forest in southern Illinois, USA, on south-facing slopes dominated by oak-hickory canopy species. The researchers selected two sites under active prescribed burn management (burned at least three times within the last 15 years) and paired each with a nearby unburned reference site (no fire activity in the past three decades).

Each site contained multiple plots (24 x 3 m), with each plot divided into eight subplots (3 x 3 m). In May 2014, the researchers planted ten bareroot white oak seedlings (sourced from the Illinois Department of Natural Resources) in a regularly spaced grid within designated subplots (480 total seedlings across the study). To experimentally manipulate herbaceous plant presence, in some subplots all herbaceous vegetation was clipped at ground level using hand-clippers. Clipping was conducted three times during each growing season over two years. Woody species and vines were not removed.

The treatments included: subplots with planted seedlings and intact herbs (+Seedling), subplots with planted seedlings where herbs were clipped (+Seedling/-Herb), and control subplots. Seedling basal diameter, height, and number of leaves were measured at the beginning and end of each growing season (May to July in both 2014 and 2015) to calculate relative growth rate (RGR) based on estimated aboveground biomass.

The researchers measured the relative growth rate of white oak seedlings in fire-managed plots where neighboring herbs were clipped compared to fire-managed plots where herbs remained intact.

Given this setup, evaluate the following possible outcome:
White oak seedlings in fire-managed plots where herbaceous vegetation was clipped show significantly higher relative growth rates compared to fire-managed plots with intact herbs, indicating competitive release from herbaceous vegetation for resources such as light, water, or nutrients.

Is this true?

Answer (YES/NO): NO